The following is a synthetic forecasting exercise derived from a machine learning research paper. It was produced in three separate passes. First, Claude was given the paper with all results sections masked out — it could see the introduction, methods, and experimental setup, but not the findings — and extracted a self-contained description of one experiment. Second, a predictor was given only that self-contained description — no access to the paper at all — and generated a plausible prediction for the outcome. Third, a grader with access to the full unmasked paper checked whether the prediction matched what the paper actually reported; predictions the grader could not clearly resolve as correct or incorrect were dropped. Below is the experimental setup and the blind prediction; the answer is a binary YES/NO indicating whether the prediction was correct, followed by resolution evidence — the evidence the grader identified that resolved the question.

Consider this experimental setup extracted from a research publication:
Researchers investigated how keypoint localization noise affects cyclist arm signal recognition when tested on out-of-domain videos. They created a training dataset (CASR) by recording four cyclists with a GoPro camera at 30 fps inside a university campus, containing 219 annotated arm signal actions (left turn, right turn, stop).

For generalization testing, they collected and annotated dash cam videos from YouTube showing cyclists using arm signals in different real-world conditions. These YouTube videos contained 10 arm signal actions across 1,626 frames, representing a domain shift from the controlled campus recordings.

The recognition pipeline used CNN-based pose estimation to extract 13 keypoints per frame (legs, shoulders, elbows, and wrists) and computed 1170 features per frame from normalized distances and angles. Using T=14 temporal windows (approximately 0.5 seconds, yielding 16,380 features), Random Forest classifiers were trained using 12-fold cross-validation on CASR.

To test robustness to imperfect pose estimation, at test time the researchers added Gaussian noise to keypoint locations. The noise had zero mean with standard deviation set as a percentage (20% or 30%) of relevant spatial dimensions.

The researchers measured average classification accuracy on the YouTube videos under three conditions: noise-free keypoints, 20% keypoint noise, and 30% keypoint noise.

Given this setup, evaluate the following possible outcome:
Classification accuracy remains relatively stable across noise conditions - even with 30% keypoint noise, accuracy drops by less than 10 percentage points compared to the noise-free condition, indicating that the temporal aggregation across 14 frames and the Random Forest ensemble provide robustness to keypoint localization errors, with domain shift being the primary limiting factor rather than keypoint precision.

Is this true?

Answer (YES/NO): YES